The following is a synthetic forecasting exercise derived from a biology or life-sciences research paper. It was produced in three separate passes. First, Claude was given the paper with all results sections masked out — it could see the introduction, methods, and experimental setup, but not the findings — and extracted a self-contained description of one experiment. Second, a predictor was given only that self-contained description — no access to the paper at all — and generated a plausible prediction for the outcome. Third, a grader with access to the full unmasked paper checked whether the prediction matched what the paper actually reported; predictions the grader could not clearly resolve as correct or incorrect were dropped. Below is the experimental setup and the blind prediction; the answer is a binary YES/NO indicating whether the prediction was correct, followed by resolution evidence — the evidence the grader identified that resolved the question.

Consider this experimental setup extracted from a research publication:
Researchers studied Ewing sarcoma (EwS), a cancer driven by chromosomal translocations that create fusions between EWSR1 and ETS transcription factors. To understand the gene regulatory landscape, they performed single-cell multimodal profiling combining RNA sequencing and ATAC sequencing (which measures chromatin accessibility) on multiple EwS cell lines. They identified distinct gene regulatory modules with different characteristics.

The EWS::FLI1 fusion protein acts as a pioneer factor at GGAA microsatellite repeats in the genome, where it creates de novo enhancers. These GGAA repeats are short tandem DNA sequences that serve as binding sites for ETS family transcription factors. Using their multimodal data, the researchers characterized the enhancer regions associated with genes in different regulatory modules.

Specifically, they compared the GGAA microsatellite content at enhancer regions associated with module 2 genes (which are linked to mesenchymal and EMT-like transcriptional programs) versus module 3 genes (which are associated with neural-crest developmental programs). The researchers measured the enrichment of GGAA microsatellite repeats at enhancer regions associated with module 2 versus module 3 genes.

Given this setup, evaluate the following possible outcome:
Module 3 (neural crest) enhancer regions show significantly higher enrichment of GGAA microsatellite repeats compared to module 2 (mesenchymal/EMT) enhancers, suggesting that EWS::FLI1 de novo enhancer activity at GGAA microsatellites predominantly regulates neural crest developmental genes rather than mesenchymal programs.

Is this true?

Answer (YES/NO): YES